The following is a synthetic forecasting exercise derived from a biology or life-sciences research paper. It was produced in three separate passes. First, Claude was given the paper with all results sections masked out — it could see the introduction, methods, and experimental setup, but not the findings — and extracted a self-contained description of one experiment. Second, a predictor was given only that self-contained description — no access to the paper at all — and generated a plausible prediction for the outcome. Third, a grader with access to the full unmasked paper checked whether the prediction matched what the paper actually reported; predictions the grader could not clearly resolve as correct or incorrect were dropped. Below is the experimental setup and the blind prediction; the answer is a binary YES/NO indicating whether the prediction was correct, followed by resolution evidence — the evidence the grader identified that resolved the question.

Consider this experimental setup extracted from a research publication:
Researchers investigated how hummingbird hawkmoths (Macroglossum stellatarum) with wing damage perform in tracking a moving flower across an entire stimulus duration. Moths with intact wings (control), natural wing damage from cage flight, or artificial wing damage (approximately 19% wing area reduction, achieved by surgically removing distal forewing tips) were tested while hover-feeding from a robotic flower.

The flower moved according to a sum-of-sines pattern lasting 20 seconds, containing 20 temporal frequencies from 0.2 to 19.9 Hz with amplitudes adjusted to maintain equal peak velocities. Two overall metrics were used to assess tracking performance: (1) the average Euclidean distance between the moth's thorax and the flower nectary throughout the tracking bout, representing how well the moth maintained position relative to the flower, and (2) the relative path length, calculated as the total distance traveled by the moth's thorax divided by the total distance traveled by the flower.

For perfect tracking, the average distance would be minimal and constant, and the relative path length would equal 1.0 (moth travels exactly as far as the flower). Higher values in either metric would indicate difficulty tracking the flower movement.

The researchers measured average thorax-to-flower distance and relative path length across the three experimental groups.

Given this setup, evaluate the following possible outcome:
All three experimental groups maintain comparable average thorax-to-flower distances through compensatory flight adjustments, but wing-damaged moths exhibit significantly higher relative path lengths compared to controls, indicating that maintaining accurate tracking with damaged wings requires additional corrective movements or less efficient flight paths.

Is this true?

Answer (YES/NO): NO